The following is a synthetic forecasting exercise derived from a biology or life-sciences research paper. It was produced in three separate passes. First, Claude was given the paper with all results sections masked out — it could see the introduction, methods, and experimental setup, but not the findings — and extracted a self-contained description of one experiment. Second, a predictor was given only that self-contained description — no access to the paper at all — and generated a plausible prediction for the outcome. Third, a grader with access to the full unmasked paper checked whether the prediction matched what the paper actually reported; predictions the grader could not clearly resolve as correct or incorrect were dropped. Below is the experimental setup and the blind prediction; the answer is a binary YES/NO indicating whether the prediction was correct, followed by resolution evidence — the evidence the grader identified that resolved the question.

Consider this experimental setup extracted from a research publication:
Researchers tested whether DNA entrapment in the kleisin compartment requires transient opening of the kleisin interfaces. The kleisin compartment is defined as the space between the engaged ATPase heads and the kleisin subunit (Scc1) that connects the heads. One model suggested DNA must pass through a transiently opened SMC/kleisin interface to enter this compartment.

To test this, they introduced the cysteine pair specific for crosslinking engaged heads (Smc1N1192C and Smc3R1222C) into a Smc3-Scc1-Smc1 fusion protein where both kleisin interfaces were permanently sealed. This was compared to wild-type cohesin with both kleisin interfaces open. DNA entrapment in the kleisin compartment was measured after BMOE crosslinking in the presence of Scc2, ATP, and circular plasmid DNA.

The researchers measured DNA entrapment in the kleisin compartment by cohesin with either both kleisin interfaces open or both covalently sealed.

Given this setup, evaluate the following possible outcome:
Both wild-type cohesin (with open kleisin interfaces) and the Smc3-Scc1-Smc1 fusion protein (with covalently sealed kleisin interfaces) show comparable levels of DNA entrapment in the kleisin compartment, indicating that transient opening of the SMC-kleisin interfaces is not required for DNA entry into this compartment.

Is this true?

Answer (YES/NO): NO